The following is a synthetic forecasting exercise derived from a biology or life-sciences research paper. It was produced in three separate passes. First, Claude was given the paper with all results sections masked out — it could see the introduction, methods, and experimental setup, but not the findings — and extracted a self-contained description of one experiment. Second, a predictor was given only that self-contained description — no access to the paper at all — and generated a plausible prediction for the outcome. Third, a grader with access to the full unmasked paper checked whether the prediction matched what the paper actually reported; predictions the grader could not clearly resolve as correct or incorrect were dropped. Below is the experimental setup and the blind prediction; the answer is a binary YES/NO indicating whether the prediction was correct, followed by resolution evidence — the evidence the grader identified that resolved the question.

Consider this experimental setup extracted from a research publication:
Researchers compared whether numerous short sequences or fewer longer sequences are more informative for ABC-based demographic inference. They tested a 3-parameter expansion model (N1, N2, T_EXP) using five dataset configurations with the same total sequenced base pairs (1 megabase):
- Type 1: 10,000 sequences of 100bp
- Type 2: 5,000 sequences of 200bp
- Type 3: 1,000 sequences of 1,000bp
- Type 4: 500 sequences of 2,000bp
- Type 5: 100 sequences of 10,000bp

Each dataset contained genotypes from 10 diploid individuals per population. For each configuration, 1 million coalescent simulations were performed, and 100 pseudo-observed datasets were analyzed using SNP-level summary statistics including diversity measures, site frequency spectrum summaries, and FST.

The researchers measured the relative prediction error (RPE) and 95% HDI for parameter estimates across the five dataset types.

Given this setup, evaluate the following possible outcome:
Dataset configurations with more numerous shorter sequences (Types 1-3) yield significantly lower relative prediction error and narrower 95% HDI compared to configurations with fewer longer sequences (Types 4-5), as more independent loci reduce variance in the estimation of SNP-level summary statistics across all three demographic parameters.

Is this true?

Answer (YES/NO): NO